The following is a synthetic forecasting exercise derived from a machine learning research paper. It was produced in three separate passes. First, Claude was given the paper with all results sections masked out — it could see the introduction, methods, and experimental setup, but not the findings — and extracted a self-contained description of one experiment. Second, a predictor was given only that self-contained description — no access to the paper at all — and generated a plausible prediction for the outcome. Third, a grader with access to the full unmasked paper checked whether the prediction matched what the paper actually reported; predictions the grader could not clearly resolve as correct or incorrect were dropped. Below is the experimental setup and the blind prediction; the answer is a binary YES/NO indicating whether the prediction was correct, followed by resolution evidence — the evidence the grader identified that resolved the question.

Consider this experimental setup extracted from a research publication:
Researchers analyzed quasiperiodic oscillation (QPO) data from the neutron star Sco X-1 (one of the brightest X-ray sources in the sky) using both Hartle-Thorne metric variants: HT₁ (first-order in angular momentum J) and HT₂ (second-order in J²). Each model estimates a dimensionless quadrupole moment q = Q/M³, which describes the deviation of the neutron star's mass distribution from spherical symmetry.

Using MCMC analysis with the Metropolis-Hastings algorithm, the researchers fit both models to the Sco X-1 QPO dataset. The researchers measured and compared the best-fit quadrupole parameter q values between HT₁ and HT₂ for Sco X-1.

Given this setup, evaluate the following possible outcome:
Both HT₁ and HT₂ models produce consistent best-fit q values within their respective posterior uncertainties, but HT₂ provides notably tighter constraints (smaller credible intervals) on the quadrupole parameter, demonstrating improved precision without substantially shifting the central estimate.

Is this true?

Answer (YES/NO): NO